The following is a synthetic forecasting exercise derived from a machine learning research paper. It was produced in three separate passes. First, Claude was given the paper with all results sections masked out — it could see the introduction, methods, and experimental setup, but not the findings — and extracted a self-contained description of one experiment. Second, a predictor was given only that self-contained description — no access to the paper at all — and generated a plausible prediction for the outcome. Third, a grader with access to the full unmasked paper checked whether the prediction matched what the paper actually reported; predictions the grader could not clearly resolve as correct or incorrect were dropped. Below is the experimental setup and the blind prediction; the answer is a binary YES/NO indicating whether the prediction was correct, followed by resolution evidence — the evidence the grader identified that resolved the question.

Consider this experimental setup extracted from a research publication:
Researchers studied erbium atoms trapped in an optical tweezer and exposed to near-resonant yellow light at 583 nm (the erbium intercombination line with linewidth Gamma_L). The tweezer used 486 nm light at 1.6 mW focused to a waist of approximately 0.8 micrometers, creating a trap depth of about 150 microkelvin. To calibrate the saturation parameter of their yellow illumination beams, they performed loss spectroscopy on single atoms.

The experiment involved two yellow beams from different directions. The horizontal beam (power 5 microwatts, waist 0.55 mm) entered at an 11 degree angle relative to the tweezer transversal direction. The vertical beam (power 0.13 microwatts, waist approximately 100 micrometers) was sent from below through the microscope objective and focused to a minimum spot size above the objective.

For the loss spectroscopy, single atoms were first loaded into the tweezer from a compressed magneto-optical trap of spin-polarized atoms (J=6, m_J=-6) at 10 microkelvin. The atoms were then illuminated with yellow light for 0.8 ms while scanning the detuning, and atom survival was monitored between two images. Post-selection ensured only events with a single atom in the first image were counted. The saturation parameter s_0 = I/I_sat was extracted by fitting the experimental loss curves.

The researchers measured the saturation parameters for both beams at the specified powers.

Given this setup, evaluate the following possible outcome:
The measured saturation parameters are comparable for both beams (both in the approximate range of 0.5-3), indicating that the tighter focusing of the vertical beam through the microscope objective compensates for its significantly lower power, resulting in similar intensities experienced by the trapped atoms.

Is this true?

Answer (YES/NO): YES